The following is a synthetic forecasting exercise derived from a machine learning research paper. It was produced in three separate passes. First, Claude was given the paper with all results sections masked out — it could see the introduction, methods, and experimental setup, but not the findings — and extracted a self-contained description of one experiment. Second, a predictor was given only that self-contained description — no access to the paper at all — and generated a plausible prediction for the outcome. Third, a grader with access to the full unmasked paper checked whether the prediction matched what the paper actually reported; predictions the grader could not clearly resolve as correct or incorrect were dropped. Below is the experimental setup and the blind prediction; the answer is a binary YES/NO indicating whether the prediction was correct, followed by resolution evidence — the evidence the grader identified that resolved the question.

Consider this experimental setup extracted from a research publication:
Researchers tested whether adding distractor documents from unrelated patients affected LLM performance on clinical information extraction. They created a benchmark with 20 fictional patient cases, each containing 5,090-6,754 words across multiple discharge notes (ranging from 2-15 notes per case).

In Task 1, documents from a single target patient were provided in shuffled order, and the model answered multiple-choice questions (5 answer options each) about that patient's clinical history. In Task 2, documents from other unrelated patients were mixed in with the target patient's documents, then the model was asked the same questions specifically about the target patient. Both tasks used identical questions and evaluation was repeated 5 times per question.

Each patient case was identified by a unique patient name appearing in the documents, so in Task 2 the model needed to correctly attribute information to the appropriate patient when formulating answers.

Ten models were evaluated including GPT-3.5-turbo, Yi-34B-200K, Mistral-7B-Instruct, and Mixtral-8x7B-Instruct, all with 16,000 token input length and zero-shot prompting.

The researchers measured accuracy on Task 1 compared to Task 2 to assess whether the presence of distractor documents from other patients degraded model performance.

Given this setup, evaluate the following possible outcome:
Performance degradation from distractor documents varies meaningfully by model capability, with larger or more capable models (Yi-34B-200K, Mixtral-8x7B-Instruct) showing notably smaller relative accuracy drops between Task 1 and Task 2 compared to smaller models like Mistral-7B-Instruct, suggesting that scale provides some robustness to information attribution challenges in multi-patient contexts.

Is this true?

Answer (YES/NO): NO